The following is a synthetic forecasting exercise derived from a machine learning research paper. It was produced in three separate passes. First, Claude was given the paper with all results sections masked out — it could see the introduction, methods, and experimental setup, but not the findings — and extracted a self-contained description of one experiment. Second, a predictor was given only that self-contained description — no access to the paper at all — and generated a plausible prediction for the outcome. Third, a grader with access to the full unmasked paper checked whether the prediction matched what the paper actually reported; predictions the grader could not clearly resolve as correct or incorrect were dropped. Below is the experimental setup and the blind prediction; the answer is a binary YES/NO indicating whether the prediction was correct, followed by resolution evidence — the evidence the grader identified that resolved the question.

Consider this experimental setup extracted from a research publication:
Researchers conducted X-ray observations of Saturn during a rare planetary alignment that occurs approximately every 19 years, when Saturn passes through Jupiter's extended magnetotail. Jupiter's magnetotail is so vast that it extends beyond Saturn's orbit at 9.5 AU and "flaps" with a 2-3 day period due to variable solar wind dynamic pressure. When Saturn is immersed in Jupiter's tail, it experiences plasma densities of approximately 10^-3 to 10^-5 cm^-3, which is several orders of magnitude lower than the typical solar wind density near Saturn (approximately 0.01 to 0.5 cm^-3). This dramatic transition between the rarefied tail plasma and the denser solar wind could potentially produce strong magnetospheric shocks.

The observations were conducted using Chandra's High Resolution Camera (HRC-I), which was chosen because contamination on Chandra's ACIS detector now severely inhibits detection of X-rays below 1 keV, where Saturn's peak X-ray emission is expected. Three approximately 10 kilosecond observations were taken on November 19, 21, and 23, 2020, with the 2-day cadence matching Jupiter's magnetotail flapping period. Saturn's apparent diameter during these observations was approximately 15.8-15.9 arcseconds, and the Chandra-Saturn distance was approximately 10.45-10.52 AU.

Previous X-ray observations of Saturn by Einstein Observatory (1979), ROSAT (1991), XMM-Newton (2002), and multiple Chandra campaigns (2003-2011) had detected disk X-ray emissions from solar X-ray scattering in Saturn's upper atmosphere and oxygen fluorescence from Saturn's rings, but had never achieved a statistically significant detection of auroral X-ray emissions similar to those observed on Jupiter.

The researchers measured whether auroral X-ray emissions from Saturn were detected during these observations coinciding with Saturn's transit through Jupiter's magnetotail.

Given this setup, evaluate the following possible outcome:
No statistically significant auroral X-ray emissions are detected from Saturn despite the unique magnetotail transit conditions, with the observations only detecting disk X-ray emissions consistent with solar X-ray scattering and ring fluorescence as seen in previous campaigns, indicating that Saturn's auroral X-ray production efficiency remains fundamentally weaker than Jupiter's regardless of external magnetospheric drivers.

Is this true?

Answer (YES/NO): NO